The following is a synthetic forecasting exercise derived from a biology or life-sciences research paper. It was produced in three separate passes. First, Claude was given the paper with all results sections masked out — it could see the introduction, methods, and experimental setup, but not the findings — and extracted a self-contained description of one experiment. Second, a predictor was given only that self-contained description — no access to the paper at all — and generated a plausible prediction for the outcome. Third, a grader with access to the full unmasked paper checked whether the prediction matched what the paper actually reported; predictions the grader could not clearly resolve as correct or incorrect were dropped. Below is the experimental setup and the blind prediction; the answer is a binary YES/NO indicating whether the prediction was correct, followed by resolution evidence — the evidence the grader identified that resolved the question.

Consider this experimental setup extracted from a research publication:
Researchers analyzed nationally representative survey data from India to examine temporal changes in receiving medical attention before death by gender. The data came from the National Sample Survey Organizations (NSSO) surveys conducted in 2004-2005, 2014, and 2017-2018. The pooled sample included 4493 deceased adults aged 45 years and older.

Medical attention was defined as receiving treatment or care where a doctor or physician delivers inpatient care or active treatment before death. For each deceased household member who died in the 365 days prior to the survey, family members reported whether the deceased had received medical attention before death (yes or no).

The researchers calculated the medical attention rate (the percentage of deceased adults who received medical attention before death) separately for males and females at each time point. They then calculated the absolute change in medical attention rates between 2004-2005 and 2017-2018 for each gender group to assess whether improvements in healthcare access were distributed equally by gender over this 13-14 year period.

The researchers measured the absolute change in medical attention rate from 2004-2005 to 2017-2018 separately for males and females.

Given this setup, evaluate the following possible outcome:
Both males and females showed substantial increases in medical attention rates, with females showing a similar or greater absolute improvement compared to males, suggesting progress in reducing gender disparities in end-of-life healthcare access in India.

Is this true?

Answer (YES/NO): NO